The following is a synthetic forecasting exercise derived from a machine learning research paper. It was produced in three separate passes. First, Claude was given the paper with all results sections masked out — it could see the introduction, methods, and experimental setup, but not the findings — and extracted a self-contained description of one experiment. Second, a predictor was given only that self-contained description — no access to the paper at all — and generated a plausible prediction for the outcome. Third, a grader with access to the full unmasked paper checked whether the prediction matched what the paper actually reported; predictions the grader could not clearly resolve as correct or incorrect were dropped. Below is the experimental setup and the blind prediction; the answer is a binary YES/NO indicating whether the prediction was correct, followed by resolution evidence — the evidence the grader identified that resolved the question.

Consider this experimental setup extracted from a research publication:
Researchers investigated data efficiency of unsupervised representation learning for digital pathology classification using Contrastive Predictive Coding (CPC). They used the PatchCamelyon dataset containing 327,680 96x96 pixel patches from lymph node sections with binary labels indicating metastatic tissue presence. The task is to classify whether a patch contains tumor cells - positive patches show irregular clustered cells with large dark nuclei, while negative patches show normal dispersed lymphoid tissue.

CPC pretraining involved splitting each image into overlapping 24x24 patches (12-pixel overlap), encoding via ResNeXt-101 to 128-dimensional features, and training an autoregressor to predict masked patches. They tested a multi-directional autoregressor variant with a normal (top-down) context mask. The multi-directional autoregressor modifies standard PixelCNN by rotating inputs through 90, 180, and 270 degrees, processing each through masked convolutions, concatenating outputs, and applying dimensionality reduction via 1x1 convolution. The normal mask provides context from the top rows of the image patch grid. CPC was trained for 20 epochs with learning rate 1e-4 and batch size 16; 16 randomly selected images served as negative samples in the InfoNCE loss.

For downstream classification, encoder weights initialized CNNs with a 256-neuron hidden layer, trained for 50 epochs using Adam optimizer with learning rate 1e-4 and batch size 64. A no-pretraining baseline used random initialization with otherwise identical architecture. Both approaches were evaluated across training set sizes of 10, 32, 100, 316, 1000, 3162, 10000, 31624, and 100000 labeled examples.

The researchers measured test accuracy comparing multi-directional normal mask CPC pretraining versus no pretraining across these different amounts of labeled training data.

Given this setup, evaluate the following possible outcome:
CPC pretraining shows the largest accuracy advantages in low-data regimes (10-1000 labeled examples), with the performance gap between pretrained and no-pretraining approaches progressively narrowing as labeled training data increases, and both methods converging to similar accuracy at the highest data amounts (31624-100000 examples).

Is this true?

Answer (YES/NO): NO